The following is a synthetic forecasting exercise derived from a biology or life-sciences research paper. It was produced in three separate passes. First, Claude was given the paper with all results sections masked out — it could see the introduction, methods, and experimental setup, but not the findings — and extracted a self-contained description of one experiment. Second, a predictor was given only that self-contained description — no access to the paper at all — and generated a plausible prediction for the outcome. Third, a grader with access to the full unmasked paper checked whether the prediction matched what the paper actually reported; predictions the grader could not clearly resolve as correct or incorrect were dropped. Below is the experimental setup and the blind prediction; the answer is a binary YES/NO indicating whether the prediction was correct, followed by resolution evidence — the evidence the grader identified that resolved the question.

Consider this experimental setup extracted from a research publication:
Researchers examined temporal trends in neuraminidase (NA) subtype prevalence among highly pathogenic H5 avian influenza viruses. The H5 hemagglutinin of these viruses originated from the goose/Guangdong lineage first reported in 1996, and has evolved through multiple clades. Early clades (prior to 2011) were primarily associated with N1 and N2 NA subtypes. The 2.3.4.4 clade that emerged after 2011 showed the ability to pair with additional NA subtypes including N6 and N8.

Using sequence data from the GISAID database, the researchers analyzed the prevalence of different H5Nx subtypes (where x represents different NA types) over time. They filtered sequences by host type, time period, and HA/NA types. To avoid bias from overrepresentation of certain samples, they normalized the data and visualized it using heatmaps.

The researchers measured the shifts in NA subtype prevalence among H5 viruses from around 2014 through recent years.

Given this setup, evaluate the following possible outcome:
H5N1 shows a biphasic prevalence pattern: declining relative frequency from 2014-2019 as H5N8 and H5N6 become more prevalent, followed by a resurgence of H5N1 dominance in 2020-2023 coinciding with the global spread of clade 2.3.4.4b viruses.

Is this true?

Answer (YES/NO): YES